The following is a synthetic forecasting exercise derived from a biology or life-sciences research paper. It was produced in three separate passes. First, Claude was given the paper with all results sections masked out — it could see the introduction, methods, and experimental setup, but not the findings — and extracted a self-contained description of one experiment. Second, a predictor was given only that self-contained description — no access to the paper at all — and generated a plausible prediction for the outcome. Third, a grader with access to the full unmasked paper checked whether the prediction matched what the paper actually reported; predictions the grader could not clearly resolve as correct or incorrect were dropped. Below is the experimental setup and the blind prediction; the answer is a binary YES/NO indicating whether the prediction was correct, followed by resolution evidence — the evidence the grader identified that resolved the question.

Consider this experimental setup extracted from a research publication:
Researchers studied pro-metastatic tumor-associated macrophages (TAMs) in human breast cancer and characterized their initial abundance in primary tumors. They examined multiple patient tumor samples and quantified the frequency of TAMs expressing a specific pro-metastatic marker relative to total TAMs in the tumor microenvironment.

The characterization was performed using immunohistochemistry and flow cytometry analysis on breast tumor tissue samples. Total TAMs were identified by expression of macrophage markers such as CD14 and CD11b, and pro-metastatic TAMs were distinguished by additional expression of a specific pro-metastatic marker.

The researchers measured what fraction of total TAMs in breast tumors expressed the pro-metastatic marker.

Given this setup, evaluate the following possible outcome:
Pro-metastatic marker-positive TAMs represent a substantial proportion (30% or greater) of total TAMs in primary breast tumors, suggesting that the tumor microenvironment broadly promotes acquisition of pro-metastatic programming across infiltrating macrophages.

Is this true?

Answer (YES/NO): NO